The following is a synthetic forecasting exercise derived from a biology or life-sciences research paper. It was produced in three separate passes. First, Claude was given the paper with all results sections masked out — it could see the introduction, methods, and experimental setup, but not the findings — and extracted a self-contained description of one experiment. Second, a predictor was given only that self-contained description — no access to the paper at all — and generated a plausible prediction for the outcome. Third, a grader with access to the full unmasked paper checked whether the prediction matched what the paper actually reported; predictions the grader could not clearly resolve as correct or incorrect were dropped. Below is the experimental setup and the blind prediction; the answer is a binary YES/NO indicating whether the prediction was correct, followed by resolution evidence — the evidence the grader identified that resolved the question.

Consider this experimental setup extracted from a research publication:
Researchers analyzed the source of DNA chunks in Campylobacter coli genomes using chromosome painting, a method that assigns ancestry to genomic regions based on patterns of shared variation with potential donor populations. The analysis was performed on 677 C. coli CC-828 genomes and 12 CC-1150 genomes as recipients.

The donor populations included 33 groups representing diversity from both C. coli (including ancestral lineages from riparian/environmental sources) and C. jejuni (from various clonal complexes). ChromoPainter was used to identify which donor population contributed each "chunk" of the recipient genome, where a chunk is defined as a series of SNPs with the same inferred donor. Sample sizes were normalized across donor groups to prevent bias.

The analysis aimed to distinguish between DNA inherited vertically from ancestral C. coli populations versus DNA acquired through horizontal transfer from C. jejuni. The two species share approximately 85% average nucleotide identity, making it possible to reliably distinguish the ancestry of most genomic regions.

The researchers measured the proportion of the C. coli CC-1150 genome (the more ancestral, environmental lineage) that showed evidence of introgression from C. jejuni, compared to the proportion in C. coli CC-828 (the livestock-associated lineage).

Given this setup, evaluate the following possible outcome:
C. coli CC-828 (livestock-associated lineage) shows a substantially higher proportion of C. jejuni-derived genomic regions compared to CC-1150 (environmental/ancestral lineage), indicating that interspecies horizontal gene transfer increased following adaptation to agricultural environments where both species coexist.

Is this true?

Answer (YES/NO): NO